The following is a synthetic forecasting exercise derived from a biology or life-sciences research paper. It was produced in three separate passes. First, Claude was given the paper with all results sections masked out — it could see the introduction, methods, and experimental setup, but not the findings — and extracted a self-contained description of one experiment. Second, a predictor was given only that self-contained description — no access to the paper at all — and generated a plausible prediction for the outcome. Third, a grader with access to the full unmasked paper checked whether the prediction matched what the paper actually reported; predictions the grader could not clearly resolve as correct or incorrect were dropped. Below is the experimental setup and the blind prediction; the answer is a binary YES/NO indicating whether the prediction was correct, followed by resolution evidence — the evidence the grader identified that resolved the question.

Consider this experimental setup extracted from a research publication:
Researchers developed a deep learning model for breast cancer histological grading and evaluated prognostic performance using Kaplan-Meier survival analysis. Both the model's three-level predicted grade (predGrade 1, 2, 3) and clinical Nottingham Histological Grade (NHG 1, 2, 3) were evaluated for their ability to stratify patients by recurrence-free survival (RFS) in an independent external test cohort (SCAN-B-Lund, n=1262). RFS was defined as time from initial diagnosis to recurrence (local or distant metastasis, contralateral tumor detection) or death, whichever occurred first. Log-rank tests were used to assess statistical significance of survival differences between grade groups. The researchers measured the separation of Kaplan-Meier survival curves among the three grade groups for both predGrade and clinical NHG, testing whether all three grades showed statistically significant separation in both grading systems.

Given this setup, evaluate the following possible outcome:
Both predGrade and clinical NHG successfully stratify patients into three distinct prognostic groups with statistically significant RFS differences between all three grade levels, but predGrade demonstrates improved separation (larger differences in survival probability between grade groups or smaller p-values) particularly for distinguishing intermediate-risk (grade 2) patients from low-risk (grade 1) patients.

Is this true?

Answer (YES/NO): NO